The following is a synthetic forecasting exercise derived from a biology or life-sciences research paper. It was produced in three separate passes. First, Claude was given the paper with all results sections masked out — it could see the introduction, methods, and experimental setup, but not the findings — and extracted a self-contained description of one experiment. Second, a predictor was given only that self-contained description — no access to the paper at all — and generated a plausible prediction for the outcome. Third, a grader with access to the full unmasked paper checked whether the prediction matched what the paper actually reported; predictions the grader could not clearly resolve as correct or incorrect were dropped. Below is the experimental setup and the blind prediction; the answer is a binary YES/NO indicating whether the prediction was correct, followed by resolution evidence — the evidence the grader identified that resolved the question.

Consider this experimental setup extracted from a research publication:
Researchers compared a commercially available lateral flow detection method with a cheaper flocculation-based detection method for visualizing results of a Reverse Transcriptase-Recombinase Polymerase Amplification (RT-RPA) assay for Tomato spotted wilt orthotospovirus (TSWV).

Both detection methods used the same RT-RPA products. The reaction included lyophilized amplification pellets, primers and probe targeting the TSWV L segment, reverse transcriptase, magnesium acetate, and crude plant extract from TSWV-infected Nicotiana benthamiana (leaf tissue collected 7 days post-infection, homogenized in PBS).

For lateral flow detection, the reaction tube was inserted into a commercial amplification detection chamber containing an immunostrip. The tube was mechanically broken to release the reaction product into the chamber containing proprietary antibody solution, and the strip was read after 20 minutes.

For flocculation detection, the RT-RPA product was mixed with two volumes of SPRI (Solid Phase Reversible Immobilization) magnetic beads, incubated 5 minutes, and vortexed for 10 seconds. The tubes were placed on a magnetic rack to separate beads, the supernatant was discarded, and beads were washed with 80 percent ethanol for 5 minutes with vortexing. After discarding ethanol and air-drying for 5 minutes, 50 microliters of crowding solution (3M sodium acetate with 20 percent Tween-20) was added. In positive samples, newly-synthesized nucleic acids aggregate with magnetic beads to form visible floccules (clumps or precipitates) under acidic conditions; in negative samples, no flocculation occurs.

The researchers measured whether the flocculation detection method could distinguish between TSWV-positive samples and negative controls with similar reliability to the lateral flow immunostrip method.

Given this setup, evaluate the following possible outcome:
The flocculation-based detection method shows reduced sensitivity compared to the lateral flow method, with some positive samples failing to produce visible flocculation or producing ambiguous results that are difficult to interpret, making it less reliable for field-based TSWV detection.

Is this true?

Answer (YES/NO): NO